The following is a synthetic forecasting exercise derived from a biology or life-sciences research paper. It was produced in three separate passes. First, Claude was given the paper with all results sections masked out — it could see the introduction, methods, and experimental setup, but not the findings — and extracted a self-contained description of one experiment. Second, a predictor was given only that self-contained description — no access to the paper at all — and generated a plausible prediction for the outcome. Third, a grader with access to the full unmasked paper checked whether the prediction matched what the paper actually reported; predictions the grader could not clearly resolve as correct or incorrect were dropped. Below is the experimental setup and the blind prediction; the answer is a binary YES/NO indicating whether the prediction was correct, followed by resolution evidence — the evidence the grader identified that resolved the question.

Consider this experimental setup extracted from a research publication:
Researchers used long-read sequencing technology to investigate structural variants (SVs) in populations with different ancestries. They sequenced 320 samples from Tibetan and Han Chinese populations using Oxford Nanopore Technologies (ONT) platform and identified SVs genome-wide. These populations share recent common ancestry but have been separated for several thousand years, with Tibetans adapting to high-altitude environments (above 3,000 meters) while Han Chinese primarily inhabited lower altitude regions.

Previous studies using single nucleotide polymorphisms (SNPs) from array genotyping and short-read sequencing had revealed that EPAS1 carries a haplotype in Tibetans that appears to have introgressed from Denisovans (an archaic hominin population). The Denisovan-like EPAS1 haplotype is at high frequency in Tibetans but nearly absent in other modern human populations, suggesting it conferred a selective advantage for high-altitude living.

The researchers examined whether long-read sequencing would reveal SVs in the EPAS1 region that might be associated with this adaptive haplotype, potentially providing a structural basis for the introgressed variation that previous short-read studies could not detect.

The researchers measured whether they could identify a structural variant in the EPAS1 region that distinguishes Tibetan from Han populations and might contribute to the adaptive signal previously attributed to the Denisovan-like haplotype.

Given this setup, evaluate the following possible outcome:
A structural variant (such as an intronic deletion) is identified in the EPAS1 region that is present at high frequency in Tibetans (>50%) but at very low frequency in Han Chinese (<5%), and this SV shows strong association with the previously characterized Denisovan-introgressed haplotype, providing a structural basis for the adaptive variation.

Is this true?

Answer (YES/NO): NO